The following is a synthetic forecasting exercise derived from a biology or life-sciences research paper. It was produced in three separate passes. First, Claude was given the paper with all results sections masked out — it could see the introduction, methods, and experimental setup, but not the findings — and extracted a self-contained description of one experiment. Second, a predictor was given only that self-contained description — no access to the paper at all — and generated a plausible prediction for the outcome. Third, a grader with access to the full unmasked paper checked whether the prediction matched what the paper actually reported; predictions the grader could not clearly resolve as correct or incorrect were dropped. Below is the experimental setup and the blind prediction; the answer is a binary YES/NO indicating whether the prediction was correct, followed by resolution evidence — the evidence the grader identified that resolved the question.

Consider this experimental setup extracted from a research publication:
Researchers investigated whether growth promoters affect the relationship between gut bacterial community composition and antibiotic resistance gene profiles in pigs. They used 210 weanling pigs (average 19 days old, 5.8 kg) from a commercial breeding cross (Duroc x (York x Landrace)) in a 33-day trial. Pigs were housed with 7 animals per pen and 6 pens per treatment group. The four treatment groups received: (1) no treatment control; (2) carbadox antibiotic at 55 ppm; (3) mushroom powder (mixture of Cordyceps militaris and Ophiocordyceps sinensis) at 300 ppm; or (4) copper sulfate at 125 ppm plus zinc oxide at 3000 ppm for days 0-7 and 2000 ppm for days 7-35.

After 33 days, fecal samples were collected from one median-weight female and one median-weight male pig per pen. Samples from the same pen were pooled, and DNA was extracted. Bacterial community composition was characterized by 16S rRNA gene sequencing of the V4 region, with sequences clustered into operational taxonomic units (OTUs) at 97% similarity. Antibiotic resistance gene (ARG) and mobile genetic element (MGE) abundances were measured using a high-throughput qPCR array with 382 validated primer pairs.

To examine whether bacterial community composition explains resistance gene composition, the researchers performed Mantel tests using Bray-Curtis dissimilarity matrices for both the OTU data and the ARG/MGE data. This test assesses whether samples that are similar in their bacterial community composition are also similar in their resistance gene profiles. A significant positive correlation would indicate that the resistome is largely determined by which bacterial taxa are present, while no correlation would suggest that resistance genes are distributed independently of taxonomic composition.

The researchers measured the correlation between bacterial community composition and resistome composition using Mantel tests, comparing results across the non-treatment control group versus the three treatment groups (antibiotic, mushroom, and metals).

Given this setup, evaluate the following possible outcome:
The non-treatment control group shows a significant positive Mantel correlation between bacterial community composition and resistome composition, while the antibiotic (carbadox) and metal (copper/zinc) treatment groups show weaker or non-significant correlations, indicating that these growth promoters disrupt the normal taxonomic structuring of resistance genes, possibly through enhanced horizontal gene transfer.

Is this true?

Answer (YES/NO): YES